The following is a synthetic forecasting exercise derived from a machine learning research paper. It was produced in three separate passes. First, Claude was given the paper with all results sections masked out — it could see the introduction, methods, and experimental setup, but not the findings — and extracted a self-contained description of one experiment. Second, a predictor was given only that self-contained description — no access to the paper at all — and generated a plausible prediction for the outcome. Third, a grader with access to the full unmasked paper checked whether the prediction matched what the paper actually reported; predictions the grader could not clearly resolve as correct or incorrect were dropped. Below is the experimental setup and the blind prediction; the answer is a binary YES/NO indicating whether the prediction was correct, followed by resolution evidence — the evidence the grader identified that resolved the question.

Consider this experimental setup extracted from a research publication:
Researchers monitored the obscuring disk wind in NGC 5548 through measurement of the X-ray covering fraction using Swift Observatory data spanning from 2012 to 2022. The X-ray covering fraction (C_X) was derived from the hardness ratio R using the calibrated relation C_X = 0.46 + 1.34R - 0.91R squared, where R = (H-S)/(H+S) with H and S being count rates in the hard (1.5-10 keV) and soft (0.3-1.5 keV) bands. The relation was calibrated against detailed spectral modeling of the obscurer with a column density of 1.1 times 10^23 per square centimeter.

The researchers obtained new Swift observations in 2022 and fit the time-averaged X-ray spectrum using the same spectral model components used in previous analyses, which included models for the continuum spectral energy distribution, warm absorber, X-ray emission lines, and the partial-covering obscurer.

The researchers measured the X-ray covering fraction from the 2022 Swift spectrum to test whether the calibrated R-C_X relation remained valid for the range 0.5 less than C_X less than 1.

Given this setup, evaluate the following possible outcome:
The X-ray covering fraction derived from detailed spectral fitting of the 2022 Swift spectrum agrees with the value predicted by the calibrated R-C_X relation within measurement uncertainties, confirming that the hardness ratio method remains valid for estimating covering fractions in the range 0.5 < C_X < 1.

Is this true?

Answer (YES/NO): YES